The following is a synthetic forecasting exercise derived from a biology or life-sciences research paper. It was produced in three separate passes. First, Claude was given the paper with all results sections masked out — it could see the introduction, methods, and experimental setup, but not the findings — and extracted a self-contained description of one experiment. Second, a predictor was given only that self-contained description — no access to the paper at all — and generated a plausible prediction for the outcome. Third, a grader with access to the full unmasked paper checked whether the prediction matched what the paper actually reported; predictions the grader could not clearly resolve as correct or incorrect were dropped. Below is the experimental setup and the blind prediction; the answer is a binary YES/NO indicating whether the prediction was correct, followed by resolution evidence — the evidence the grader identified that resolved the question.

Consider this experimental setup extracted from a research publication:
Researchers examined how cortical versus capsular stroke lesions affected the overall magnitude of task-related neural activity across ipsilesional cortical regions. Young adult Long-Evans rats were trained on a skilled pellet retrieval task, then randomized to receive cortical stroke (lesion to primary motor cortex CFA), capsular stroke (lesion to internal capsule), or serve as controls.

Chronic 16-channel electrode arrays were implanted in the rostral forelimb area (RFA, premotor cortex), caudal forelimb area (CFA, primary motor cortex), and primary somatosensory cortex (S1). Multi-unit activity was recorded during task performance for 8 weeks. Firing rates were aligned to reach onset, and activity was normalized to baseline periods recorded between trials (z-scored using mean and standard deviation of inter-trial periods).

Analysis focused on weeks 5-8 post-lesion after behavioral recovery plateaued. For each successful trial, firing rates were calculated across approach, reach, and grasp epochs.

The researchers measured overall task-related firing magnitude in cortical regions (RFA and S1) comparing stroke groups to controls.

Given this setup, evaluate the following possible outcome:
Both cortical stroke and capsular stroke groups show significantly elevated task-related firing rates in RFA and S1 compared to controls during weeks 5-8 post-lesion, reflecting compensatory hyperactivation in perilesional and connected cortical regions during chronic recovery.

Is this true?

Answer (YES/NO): NO